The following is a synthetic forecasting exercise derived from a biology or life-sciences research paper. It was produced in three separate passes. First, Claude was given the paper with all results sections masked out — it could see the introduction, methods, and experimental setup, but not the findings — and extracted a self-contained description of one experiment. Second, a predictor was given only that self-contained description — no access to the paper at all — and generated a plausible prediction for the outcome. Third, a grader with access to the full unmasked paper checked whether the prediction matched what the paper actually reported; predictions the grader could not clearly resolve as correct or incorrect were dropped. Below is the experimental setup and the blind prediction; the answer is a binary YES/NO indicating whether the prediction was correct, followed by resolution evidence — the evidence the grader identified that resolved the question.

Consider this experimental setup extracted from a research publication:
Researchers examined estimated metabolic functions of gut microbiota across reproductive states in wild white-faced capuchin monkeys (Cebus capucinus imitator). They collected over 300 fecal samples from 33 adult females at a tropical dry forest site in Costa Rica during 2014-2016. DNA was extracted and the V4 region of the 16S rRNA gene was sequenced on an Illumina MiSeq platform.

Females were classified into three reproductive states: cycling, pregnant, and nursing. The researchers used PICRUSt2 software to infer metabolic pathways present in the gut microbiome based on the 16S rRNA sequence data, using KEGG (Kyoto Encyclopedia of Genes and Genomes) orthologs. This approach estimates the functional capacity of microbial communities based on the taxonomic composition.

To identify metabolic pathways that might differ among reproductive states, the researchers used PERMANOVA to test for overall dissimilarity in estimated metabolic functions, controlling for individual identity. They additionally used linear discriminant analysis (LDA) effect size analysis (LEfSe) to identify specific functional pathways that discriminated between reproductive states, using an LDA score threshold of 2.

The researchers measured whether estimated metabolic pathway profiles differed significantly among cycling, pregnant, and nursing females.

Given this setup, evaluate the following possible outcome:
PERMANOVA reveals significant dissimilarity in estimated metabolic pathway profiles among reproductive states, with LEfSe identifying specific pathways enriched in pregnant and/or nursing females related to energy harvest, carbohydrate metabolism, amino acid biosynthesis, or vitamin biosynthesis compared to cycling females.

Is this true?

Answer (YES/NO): NO